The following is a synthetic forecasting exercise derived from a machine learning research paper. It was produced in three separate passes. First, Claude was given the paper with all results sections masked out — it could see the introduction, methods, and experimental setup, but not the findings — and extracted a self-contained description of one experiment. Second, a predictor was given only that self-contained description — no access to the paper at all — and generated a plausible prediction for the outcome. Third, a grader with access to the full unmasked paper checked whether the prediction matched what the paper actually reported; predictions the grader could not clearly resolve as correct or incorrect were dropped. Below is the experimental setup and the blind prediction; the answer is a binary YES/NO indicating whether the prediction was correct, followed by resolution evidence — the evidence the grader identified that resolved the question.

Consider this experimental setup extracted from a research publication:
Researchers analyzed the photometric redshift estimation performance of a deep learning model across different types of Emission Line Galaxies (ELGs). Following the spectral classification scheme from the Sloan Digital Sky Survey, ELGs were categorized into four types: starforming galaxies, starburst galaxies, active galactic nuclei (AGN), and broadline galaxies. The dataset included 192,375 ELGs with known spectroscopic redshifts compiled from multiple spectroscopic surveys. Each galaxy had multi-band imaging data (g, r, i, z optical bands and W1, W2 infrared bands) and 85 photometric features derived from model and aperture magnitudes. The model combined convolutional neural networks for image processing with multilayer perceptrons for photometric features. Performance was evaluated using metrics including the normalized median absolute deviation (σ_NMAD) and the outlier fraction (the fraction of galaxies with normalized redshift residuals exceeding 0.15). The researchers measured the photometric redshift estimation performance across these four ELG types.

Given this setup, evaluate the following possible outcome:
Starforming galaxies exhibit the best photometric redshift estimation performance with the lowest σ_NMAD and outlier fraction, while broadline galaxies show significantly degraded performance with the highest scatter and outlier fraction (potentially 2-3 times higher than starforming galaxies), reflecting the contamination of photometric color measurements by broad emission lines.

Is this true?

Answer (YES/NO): NO